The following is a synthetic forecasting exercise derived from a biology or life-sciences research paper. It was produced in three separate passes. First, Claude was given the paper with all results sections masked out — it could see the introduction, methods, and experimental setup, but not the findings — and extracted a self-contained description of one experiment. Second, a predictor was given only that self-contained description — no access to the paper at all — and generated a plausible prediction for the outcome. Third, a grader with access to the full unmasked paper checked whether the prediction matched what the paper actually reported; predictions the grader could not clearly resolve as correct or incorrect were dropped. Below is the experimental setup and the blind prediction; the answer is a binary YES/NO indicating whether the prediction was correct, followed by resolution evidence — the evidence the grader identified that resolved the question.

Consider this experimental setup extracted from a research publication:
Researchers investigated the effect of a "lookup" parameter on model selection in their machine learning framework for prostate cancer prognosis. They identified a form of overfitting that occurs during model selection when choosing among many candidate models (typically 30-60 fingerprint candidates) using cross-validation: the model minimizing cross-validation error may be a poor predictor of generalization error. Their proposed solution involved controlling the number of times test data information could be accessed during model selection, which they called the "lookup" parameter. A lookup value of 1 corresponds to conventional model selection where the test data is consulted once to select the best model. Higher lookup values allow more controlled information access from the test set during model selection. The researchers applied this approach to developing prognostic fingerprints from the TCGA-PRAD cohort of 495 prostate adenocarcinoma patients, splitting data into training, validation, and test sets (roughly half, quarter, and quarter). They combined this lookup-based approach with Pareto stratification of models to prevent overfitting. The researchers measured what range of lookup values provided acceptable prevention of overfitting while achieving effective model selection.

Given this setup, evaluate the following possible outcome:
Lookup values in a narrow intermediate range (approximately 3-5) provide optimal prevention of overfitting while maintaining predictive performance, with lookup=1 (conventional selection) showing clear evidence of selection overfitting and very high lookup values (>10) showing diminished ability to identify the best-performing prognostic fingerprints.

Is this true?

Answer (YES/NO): NO